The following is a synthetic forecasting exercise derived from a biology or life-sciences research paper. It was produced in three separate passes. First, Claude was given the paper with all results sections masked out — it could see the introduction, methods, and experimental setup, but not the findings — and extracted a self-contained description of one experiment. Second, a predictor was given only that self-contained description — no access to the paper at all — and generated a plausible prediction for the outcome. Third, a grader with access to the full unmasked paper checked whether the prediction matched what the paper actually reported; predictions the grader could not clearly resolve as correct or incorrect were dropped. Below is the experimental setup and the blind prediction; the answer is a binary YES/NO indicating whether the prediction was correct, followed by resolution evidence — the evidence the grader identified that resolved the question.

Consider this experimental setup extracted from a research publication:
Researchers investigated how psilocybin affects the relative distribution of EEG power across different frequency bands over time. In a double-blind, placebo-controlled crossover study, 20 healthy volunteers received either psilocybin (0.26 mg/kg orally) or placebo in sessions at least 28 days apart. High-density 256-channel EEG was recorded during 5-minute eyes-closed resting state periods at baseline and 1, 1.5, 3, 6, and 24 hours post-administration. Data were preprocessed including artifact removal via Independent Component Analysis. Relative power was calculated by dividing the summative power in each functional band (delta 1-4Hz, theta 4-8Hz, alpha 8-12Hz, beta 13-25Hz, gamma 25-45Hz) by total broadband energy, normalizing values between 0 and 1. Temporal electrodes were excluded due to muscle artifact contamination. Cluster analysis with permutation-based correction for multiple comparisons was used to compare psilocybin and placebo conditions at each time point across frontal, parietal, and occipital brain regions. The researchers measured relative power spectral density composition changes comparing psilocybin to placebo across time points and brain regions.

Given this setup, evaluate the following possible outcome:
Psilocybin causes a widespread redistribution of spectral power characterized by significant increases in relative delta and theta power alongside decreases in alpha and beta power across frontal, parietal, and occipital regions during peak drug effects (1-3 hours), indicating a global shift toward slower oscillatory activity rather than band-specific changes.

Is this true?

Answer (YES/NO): NO